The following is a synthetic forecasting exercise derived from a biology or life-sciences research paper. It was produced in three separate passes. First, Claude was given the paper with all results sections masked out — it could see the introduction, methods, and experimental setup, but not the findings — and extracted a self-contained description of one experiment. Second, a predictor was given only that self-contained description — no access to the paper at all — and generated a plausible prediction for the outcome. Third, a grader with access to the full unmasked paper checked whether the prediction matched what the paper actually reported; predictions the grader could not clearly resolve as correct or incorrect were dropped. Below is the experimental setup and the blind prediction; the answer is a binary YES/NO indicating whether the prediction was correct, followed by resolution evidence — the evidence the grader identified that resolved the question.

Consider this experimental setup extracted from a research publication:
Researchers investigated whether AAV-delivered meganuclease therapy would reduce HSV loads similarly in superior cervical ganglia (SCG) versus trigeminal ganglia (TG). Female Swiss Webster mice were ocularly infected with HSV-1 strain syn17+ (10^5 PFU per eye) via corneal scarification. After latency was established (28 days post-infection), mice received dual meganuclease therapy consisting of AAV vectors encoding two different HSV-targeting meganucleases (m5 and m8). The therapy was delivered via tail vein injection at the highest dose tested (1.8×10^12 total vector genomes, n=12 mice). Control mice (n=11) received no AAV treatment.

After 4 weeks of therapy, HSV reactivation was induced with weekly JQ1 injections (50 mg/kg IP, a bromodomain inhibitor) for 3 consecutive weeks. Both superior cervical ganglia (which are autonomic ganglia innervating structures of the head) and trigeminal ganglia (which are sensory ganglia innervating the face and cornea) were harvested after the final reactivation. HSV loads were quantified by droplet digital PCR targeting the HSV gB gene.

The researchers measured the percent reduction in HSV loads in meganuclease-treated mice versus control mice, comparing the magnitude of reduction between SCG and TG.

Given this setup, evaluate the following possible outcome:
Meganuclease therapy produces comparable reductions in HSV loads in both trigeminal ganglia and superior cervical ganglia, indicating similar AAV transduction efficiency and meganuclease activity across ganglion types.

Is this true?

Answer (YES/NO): NO